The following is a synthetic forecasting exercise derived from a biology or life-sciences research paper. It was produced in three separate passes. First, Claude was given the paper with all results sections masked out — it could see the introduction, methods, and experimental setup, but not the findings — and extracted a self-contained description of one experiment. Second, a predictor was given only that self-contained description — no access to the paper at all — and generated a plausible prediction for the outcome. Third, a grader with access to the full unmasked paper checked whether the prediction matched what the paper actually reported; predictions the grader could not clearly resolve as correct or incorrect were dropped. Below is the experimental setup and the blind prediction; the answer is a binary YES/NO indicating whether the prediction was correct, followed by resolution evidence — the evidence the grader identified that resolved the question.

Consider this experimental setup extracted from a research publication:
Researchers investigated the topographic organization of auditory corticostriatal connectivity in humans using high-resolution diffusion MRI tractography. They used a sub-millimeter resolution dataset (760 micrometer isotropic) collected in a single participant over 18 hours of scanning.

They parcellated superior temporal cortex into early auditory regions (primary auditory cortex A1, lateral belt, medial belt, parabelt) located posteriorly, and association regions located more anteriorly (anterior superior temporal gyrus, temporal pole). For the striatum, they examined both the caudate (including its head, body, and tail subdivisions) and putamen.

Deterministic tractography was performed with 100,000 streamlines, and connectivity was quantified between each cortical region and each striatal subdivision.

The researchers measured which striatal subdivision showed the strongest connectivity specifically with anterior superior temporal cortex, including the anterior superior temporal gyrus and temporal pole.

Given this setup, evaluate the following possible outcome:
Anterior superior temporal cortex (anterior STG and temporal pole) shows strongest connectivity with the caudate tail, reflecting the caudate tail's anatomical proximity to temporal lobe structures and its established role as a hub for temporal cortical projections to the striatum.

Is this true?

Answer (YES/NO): NO